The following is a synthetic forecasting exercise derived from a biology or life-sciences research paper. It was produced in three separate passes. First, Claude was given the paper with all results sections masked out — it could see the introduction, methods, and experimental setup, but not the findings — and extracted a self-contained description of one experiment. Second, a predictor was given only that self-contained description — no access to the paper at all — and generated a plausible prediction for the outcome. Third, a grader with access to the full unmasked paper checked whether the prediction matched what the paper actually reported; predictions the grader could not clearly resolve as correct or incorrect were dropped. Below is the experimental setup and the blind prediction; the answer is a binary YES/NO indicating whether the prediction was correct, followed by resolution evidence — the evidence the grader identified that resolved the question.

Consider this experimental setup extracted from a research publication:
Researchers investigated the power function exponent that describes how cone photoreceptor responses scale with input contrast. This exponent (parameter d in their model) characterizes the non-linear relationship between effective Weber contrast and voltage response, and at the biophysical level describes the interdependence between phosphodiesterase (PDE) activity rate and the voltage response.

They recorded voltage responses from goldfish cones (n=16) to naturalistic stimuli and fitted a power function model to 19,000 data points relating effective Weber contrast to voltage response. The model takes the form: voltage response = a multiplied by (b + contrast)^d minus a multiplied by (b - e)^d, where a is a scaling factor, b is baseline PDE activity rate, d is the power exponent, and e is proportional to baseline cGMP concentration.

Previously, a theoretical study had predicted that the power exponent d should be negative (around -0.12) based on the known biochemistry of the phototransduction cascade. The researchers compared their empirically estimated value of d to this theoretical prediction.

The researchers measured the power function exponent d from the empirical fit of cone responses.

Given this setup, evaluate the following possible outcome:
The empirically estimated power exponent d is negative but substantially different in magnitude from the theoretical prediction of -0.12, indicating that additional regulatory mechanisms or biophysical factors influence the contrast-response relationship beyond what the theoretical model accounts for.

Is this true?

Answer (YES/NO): NO